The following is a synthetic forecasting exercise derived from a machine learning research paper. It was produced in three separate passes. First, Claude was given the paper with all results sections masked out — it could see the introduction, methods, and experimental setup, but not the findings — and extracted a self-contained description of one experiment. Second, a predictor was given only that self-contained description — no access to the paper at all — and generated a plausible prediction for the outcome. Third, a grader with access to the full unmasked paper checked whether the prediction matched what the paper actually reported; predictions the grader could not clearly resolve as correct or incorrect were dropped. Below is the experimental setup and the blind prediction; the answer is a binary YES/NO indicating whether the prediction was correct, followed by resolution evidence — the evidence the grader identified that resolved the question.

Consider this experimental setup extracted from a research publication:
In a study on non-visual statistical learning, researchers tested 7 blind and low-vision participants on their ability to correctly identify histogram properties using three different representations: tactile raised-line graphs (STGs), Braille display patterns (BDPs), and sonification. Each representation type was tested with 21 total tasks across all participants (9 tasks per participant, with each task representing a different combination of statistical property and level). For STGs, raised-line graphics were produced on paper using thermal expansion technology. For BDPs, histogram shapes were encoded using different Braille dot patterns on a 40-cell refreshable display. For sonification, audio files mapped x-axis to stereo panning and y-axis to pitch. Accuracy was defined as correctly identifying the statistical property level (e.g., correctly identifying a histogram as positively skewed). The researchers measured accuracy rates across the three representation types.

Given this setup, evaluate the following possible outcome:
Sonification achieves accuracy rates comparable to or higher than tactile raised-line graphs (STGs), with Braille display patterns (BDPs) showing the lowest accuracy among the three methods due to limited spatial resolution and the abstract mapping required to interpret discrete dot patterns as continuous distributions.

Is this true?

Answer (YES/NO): NO